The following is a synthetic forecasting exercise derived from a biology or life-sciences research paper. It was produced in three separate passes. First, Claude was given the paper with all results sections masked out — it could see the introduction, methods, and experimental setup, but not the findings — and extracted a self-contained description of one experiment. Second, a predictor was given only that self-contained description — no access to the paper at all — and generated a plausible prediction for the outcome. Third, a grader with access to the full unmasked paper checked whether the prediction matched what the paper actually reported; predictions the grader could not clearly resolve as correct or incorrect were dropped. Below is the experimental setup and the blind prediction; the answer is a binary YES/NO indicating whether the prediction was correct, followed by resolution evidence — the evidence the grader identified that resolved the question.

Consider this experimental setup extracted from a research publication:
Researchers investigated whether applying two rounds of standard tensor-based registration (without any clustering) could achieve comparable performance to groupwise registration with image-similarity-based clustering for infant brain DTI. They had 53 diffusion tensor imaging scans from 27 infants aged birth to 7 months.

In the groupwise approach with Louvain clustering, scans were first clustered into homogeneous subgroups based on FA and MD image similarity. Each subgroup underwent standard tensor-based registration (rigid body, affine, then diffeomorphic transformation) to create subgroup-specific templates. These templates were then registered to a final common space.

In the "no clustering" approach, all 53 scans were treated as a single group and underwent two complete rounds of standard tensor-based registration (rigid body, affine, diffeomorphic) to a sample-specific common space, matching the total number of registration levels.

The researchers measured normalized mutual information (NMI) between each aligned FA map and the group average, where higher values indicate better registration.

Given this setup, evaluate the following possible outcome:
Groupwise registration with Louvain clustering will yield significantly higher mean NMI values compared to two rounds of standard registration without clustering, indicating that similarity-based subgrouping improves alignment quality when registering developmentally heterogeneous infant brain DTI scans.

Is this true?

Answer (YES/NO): YES